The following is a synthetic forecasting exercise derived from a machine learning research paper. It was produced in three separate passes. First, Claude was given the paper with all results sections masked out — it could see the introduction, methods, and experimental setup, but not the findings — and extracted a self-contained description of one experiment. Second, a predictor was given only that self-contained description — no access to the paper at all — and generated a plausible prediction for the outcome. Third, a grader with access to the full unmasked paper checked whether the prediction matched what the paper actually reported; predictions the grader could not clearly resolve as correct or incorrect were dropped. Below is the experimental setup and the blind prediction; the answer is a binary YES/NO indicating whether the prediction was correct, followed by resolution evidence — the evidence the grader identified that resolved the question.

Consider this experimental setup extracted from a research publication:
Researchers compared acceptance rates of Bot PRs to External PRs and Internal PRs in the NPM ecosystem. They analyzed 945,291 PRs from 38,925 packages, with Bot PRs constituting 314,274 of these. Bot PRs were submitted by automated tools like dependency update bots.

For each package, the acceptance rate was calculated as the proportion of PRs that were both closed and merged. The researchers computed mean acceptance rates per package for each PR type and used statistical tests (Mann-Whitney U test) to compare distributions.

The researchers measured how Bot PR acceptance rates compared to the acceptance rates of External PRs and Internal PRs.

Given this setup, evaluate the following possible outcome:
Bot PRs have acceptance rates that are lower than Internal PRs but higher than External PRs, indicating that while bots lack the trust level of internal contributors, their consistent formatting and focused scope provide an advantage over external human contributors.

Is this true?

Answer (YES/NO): NO